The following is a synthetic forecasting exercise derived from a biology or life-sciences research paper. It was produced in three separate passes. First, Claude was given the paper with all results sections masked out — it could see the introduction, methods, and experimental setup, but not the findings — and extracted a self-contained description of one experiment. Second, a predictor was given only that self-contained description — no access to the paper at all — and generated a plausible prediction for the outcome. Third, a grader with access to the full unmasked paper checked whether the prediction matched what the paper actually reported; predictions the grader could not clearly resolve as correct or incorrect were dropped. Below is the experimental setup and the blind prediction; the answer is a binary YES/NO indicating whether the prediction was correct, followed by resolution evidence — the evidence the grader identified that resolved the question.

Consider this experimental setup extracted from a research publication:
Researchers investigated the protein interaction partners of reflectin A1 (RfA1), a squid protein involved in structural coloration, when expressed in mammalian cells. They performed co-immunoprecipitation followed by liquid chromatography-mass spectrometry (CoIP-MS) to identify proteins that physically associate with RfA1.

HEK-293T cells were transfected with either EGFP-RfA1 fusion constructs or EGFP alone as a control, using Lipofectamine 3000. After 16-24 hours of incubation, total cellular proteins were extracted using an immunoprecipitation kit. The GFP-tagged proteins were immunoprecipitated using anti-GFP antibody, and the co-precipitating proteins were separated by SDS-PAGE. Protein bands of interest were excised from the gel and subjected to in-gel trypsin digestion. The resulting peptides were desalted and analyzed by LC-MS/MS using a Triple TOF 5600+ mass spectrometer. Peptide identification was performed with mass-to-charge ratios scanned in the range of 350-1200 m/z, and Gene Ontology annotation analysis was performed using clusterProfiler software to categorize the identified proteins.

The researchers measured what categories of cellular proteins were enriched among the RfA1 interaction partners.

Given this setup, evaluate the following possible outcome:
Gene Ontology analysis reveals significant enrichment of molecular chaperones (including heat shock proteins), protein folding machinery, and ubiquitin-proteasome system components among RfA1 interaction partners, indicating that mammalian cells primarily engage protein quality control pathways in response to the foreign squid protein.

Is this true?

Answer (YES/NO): NO